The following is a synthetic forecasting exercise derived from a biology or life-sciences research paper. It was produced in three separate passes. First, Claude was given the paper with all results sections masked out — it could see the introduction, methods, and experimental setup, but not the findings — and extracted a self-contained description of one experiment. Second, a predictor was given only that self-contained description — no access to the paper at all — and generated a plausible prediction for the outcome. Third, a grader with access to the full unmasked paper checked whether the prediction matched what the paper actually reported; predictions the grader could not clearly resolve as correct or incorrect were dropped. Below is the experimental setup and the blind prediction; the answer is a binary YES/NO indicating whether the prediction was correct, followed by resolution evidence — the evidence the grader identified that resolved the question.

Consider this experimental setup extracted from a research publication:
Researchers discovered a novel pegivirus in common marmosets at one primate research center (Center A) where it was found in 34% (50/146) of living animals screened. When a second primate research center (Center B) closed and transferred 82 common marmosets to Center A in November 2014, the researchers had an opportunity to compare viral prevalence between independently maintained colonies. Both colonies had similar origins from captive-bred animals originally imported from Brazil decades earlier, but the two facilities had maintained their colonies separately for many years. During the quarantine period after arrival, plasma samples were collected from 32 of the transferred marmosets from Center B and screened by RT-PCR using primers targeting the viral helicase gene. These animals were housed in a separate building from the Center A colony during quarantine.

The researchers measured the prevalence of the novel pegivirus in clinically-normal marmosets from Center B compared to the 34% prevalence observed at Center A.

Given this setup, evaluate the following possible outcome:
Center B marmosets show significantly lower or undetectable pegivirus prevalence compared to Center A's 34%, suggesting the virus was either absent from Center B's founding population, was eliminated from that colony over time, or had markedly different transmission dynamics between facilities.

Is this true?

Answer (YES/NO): YES